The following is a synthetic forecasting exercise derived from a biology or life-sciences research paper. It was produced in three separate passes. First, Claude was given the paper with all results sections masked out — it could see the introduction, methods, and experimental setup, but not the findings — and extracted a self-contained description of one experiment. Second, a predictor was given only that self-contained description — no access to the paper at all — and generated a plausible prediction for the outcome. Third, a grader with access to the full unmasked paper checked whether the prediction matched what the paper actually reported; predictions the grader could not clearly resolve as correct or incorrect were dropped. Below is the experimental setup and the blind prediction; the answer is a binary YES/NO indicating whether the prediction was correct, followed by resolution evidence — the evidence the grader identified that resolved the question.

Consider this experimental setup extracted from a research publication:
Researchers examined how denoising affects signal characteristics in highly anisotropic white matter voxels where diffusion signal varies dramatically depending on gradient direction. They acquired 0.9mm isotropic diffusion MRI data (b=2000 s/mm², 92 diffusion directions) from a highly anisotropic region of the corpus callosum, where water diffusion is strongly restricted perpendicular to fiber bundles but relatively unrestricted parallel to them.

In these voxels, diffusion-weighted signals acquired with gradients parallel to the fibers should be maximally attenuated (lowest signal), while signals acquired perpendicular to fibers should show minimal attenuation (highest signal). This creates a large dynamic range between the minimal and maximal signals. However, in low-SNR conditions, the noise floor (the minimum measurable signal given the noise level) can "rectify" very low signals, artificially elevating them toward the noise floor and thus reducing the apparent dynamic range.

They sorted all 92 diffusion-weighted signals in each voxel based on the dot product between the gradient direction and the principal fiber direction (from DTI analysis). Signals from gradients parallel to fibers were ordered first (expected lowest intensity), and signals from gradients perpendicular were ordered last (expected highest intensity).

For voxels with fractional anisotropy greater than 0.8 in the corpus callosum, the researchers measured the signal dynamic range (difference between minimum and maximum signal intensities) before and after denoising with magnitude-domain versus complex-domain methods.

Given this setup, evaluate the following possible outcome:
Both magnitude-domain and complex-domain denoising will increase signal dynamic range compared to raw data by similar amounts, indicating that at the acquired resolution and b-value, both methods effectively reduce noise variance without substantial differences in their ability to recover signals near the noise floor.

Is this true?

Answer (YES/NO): NO